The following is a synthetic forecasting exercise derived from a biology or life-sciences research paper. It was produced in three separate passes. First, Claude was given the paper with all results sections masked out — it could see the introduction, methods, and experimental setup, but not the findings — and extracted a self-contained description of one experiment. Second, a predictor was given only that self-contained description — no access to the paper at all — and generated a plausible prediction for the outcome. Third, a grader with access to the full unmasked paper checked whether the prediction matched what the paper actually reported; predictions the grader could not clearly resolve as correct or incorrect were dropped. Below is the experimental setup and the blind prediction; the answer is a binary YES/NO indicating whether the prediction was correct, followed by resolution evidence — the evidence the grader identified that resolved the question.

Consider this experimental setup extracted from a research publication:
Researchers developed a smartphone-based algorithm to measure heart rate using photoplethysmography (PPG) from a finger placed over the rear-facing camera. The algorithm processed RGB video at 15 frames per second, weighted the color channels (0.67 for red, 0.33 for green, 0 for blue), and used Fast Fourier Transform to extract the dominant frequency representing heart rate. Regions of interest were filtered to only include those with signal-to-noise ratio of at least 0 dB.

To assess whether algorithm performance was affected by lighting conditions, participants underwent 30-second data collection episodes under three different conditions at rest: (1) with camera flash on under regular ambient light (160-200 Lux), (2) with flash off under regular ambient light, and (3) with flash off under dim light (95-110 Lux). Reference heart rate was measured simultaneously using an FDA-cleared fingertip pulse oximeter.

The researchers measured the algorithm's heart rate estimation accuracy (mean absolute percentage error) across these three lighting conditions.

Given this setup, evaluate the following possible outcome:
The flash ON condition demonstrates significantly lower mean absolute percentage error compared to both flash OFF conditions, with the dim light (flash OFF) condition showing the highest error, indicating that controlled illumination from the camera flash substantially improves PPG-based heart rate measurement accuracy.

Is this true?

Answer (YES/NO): NO